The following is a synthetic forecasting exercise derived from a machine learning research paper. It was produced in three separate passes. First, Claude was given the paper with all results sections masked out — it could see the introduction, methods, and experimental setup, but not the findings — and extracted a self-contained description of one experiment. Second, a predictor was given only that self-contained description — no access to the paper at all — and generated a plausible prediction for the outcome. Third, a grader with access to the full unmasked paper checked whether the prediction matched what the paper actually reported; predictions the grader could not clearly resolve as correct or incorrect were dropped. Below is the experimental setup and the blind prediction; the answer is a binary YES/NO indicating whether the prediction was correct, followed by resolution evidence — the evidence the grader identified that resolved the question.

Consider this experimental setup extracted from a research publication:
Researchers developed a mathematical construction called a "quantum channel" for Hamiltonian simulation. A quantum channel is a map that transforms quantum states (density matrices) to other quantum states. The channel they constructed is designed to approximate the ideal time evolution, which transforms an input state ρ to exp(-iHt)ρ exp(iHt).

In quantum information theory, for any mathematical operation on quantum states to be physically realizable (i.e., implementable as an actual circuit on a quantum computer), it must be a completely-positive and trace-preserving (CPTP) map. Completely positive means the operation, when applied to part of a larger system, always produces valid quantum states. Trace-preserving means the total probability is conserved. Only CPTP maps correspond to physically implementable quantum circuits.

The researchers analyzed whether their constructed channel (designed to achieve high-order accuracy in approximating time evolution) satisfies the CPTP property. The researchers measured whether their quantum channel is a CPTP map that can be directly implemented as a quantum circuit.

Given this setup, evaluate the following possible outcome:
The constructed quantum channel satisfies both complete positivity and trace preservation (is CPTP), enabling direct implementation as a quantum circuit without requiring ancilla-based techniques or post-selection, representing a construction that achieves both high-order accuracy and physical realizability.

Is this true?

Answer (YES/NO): NO